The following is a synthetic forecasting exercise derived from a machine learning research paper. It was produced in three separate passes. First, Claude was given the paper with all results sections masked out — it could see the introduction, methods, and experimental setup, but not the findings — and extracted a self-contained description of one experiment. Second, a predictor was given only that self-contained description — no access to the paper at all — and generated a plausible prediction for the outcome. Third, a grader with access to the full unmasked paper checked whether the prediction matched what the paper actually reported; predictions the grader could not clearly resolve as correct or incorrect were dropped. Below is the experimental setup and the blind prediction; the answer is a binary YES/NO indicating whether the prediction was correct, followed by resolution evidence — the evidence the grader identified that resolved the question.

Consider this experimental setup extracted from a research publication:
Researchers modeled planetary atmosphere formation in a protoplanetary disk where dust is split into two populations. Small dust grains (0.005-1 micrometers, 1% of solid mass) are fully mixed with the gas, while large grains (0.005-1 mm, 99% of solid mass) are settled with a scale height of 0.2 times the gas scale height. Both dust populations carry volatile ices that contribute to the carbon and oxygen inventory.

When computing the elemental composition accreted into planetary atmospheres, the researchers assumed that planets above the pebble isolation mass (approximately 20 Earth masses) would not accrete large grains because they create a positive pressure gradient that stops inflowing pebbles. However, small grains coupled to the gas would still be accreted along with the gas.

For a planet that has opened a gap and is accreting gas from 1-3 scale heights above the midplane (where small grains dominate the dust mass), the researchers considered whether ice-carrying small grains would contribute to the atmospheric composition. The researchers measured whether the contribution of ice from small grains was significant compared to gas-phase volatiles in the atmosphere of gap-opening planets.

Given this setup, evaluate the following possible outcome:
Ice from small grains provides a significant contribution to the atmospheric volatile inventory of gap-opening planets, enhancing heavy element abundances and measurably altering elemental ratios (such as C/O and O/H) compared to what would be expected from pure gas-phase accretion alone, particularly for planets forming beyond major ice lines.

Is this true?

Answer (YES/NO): YES